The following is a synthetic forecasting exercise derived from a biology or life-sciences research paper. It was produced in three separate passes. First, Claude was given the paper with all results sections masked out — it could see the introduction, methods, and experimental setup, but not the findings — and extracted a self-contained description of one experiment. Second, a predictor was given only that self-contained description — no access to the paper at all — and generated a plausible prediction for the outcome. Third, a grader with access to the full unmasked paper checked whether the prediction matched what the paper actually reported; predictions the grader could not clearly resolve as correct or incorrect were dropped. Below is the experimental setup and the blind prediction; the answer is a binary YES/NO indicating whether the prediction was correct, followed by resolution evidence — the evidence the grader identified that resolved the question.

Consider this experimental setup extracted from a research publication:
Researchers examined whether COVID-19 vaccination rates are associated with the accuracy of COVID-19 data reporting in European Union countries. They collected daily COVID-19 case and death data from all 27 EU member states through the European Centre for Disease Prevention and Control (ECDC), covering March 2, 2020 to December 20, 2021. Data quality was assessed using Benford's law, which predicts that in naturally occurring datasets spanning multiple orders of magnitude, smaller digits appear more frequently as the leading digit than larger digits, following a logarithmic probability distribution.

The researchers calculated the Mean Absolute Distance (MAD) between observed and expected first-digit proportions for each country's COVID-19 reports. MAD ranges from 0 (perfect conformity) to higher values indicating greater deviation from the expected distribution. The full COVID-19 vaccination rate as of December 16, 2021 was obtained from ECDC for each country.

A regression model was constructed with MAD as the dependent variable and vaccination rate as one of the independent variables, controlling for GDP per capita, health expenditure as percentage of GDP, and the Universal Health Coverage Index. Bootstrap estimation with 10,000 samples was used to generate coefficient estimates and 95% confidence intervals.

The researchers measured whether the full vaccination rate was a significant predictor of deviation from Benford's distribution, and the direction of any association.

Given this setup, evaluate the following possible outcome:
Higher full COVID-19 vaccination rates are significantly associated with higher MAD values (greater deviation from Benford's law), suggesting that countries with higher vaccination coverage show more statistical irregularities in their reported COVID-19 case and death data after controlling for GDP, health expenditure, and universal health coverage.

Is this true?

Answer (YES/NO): NO